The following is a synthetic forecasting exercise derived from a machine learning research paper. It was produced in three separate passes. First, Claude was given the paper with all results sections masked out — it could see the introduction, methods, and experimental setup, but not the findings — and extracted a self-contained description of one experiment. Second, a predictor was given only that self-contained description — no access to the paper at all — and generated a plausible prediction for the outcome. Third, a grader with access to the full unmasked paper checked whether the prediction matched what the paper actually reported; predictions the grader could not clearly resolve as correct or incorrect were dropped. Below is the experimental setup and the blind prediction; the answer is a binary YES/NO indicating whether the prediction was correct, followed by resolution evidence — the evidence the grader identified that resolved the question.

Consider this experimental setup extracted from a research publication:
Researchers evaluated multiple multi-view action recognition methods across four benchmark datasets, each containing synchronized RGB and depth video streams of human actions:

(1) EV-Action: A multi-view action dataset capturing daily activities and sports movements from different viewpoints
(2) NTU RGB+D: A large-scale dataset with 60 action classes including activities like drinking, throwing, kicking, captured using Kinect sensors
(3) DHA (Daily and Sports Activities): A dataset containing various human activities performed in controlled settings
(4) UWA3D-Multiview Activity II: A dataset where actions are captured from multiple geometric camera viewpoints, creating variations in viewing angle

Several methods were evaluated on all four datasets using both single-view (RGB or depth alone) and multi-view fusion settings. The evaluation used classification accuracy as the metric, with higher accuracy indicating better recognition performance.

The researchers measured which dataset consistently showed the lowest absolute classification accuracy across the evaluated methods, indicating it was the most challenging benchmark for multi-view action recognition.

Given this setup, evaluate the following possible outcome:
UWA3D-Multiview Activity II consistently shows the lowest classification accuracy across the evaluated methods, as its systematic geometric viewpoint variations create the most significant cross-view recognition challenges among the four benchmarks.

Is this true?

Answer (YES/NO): YES